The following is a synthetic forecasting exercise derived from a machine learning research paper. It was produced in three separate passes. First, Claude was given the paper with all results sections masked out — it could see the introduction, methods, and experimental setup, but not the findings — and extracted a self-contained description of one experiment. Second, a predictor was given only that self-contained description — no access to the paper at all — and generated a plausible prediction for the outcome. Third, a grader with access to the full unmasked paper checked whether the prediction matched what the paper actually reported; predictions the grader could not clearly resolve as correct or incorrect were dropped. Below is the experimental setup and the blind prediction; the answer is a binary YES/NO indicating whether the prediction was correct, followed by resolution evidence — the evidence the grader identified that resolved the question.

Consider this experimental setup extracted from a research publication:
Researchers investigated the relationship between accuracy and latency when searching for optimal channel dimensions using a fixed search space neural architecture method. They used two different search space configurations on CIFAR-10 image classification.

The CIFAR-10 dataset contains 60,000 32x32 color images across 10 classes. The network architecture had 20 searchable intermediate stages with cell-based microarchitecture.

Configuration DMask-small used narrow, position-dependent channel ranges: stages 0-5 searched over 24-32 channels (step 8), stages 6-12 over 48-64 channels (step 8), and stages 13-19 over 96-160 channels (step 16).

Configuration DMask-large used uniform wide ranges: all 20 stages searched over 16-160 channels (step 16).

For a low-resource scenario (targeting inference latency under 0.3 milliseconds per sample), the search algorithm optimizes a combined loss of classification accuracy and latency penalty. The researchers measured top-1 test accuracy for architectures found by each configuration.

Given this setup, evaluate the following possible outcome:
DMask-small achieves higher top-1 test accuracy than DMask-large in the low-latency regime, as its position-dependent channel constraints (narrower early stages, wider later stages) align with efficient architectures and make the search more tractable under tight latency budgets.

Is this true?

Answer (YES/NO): NO